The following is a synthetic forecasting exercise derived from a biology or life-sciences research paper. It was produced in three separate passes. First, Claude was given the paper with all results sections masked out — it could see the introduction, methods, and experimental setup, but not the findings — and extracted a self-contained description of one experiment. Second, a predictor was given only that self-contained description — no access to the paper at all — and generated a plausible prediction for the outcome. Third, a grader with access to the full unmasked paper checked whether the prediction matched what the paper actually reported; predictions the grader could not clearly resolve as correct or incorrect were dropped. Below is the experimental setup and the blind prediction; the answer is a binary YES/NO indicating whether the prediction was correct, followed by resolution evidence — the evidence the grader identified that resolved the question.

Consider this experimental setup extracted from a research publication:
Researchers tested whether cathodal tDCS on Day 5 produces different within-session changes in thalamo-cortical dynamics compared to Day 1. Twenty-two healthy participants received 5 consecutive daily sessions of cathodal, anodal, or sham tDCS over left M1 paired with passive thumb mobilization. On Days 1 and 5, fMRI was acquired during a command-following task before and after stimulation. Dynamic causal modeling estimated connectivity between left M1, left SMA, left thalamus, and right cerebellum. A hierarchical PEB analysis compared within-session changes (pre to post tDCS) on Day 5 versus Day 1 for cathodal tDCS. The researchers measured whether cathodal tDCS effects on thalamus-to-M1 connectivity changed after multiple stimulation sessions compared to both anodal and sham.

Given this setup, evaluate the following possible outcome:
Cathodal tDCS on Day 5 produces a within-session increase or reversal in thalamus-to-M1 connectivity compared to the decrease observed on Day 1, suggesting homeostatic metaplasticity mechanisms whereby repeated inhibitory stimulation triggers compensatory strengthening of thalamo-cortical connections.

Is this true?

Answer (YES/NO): YES